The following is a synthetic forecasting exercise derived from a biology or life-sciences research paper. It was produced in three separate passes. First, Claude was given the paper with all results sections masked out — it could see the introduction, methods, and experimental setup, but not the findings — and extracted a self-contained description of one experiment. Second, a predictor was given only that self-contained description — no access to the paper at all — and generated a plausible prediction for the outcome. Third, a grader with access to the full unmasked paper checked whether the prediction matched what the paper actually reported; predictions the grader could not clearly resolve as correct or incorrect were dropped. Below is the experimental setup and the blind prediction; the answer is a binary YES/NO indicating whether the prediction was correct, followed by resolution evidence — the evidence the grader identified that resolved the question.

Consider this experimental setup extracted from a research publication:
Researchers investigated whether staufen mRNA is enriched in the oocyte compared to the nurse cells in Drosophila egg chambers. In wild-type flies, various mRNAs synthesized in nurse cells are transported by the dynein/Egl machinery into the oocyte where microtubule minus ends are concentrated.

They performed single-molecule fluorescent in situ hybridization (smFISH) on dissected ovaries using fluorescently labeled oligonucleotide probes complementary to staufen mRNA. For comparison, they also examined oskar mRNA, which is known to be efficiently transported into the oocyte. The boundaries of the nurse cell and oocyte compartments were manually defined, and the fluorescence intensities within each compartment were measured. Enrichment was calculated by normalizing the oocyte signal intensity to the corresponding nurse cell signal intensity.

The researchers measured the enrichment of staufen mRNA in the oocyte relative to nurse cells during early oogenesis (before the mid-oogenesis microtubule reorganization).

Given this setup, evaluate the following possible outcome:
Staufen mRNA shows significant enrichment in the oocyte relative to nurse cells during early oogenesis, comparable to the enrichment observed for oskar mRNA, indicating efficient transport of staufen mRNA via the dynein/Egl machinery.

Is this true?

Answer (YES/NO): YES